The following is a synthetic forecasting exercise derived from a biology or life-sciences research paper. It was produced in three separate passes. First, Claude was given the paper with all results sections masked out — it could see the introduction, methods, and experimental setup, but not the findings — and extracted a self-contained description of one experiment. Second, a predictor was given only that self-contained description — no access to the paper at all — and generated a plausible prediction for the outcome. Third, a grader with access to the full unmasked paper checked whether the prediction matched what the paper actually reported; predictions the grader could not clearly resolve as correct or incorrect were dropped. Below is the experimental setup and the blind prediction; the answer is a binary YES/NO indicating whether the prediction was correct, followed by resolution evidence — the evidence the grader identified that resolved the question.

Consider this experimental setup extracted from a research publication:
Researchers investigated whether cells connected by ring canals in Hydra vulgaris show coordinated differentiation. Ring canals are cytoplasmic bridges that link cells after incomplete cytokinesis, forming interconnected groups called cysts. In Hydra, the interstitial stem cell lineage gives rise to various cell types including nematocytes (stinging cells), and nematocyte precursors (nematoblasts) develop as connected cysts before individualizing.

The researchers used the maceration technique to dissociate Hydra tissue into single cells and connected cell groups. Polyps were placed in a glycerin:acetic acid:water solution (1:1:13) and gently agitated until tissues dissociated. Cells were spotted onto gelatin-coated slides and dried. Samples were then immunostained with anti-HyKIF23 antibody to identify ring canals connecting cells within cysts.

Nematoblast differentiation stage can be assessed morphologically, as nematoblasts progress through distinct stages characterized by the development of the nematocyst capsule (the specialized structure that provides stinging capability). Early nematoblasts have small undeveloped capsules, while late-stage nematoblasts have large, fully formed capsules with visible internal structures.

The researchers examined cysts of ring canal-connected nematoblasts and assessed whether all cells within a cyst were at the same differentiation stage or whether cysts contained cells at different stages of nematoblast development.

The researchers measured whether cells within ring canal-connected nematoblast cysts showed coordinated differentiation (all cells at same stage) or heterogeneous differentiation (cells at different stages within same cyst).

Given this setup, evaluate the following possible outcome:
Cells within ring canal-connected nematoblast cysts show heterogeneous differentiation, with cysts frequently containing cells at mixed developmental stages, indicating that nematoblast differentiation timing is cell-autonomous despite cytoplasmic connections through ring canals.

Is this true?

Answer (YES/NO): NO